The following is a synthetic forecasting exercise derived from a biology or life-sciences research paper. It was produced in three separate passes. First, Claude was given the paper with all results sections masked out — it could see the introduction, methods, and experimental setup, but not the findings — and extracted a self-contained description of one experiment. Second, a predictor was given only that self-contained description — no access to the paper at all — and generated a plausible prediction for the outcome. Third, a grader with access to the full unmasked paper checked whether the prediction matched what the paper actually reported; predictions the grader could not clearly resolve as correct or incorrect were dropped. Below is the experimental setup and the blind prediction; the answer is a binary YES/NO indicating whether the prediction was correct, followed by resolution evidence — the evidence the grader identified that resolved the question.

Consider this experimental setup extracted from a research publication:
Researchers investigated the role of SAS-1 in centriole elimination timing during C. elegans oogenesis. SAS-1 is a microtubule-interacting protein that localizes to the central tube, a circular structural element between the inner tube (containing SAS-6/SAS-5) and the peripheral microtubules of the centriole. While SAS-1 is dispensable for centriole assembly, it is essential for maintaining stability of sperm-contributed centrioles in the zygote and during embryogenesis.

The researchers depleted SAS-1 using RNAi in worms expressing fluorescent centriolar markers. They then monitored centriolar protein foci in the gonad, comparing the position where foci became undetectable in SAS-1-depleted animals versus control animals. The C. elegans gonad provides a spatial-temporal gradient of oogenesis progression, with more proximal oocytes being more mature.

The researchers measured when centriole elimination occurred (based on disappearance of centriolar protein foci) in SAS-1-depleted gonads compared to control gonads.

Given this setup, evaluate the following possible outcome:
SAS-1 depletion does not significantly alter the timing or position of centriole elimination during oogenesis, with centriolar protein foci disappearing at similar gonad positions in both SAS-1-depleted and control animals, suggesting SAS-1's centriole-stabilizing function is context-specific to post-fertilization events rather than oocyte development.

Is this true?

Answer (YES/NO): NO